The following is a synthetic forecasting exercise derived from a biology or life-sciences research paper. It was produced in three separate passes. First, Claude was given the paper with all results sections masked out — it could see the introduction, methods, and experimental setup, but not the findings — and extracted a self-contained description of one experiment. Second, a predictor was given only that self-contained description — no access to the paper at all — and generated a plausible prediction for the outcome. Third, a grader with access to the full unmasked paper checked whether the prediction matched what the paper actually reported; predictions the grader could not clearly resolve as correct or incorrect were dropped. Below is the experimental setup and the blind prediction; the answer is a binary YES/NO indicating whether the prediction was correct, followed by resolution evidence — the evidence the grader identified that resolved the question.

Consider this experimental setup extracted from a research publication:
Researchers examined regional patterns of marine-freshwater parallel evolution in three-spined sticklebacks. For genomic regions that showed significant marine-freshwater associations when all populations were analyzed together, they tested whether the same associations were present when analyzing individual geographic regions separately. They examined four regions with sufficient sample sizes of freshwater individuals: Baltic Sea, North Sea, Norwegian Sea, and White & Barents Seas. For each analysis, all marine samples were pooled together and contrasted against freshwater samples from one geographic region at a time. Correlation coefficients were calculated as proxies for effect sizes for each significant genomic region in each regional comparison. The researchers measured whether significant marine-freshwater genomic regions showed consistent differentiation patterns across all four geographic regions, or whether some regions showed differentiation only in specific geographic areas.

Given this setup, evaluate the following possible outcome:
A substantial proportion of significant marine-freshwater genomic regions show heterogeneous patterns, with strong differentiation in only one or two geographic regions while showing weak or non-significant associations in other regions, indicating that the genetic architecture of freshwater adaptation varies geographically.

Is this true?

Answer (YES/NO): YES